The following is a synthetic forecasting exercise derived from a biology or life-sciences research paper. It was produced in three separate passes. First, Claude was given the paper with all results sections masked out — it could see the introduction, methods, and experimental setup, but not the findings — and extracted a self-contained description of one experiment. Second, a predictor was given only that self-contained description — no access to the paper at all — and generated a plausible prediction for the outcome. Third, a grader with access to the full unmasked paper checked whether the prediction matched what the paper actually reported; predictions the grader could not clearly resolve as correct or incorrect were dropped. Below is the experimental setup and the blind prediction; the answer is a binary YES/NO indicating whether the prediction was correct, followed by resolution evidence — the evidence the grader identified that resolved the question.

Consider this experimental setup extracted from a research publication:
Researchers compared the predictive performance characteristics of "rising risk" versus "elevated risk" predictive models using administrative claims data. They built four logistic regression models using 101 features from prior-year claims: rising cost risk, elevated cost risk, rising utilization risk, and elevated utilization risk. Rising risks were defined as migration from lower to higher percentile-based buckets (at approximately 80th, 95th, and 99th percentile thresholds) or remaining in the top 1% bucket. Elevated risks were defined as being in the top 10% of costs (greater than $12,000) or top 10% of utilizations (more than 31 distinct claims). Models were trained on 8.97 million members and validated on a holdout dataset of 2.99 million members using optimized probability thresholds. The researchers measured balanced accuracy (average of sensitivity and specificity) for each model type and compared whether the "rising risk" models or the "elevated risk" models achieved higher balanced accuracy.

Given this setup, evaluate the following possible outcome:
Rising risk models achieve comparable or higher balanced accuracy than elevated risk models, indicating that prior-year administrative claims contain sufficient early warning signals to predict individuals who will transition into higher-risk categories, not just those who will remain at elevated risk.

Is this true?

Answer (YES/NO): NO